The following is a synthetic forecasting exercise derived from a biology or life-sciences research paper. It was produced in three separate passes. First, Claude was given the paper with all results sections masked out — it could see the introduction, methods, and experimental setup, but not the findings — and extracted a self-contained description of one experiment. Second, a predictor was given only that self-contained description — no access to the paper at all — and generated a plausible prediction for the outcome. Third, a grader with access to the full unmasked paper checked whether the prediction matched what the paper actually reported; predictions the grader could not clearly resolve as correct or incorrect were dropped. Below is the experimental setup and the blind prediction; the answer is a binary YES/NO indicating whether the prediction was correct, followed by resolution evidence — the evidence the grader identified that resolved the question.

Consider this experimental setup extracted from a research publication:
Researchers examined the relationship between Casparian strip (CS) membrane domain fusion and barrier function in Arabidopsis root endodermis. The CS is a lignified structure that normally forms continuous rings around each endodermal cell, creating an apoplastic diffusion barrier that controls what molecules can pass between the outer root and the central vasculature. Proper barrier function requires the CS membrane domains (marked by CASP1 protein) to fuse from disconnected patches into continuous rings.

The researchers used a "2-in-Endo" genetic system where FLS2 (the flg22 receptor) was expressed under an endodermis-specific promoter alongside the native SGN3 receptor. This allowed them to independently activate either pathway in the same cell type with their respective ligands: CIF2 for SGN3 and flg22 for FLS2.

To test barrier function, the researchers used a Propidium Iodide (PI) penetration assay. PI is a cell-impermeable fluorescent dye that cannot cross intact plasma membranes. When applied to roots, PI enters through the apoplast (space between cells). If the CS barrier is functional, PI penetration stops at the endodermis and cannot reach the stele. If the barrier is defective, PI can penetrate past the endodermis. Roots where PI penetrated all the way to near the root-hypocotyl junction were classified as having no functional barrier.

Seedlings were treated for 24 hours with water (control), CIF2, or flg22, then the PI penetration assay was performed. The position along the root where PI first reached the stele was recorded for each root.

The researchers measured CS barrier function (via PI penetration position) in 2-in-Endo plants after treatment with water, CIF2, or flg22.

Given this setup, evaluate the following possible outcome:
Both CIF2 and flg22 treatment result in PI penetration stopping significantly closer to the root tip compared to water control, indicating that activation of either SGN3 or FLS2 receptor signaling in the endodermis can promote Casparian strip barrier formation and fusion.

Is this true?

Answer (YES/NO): NO